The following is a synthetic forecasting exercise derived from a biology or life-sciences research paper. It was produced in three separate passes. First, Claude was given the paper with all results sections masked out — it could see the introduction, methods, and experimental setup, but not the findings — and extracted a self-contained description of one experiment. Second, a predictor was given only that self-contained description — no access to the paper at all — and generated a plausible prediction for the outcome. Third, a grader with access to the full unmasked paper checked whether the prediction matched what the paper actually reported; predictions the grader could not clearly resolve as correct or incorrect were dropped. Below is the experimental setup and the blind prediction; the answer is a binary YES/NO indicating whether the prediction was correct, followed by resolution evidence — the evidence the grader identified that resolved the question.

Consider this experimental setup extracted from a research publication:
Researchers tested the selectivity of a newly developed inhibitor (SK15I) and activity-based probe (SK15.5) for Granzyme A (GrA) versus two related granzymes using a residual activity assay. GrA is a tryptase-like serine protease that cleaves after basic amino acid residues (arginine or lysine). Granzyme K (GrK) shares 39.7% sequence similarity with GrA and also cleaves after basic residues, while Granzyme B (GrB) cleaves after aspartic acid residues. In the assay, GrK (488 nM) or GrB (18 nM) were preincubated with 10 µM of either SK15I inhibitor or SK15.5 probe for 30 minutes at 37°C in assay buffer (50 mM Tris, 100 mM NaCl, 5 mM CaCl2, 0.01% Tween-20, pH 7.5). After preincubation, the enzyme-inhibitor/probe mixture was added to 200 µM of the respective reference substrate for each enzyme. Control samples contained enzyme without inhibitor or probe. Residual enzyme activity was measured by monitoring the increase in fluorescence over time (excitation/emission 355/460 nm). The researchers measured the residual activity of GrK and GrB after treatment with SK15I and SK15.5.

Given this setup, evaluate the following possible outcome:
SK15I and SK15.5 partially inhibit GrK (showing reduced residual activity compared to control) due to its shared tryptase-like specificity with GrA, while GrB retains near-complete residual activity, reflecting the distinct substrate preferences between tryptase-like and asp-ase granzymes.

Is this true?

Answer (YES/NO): NO